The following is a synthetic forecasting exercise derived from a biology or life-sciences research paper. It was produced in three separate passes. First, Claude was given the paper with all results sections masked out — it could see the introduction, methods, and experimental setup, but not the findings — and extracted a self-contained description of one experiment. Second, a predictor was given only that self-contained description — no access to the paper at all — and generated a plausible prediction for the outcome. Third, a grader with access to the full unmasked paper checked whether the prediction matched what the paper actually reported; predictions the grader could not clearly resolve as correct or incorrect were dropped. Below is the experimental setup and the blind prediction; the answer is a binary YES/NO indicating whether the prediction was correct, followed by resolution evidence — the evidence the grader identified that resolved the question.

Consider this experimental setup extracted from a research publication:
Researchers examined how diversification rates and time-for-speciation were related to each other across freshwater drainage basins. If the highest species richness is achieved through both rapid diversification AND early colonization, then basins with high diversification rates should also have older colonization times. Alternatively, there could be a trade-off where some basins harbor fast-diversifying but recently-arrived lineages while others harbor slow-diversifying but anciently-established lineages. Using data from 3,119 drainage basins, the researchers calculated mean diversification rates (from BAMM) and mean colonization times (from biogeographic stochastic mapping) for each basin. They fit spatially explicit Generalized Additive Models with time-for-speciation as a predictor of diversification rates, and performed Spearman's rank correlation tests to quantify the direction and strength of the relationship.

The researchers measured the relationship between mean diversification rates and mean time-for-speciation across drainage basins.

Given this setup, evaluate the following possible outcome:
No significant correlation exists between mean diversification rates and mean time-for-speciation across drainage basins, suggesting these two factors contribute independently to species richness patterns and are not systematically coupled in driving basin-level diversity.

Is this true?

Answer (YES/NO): NO